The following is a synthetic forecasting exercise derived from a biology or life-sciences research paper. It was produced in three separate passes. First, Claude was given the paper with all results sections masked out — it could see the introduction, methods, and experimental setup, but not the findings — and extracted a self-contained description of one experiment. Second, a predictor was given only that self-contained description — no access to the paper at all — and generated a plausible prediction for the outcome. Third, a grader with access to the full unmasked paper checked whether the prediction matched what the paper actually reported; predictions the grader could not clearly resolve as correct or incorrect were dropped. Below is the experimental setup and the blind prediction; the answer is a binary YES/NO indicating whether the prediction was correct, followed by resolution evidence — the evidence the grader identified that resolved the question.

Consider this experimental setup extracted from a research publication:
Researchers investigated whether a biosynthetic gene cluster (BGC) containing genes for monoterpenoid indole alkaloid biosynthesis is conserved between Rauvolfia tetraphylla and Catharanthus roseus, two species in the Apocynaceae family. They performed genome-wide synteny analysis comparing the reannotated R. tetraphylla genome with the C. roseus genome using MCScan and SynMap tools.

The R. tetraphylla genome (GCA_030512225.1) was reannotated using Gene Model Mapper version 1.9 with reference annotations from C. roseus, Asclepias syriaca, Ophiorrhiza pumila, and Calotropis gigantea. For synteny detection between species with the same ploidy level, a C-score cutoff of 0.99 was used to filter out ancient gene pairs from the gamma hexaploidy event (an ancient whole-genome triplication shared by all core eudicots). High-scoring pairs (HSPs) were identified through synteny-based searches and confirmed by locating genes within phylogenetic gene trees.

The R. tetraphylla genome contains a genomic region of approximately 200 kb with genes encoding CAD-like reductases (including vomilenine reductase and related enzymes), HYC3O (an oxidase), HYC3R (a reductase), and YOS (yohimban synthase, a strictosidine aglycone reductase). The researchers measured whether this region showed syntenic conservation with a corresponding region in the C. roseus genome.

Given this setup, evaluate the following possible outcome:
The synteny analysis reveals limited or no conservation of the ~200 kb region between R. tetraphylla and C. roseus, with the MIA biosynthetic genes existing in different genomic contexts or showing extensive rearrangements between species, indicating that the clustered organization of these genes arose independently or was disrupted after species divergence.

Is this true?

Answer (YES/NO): NO